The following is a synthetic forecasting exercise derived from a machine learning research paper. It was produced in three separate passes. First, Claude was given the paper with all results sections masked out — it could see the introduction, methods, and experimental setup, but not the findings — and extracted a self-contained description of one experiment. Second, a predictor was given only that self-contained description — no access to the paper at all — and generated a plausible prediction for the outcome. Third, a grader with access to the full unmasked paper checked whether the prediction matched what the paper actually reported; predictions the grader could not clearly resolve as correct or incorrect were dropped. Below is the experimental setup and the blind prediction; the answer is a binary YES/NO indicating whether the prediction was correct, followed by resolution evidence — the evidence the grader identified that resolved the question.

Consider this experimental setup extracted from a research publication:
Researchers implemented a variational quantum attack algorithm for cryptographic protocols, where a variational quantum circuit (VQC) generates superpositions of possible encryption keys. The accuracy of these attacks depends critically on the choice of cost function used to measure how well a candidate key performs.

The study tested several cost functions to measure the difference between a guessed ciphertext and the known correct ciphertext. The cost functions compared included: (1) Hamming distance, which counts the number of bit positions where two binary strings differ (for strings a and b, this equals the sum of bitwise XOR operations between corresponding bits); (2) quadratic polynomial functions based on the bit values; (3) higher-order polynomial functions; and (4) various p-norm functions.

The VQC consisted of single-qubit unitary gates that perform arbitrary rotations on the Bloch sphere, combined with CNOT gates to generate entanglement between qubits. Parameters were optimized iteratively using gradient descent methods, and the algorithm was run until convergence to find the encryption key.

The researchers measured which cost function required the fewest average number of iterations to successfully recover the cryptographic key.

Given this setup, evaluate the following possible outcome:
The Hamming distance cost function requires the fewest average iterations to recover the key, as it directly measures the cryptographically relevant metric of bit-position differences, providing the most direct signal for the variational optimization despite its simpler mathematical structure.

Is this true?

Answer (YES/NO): YES